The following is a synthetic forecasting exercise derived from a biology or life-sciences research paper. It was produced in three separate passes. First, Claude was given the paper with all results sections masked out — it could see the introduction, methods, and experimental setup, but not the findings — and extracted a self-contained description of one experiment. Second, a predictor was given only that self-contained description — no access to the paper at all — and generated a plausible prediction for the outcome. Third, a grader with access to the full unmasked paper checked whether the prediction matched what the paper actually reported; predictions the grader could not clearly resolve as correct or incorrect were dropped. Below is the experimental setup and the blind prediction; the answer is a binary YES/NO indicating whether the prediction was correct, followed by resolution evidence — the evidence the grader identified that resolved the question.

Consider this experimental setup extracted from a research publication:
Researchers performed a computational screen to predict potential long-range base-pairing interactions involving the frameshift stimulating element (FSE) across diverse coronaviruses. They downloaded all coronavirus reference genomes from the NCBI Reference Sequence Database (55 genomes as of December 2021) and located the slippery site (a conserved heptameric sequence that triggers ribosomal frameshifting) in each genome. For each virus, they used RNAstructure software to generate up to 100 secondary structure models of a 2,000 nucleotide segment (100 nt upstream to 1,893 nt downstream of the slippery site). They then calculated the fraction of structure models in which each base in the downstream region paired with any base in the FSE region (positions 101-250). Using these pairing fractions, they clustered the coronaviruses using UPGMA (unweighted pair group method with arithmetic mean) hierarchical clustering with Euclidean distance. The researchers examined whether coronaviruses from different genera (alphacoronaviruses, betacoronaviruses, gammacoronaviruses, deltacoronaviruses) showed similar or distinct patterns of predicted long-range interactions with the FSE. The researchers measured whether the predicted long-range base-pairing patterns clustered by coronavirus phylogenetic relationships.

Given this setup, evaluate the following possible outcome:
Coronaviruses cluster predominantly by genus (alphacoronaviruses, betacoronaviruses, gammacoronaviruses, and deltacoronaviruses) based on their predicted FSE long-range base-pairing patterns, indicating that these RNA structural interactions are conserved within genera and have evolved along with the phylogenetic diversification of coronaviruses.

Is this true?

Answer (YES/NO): NO